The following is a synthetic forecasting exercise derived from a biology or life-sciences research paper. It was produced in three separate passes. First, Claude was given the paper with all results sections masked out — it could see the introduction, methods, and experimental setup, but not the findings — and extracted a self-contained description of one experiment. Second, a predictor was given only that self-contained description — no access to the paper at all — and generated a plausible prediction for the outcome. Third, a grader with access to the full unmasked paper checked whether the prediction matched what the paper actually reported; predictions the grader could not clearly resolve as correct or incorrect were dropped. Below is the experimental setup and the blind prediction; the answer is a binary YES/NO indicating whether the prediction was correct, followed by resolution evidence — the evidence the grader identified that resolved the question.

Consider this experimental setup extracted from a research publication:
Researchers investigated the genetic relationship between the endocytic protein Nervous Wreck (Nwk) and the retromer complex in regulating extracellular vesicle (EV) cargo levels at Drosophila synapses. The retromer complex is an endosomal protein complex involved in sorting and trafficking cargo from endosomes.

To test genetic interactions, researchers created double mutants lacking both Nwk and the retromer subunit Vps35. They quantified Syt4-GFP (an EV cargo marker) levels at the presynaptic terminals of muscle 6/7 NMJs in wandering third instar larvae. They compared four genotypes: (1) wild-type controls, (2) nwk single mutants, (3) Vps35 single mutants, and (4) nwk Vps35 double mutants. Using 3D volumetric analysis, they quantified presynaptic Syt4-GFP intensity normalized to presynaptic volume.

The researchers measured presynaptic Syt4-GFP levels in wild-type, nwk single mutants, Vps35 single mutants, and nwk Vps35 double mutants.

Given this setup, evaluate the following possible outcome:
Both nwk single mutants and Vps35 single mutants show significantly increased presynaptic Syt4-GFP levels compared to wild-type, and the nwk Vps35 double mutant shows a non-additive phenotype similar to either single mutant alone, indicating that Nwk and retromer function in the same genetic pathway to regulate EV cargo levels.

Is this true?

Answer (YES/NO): NO